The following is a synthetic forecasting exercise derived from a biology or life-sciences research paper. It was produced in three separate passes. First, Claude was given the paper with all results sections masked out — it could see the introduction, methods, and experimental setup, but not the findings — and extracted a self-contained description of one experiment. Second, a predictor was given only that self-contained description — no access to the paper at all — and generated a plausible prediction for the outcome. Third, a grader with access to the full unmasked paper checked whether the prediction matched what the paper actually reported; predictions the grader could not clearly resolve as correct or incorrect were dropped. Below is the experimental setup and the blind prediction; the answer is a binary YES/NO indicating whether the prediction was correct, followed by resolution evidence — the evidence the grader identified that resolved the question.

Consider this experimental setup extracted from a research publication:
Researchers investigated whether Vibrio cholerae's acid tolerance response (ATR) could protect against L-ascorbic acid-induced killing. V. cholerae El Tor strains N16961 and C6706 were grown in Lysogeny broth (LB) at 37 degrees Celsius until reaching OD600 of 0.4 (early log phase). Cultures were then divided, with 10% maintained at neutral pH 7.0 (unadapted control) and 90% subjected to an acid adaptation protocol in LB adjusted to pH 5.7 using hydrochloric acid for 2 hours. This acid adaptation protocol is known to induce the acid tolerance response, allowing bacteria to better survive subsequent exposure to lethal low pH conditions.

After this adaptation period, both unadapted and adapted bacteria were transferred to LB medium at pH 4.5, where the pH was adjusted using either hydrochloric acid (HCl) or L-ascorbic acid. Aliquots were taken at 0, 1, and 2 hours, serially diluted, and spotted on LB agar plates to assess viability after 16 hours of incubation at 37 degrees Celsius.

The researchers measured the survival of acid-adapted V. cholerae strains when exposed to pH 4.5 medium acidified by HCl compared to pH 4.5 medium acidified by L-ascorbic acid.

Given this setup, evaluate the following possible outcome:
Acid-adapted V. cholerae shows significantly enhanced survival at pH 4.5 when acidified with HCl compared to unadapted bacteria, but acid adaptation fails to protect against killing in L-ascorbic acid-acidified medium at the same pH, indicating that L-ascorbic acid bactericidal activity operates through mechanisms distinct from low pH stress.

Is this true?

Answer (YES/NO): YES